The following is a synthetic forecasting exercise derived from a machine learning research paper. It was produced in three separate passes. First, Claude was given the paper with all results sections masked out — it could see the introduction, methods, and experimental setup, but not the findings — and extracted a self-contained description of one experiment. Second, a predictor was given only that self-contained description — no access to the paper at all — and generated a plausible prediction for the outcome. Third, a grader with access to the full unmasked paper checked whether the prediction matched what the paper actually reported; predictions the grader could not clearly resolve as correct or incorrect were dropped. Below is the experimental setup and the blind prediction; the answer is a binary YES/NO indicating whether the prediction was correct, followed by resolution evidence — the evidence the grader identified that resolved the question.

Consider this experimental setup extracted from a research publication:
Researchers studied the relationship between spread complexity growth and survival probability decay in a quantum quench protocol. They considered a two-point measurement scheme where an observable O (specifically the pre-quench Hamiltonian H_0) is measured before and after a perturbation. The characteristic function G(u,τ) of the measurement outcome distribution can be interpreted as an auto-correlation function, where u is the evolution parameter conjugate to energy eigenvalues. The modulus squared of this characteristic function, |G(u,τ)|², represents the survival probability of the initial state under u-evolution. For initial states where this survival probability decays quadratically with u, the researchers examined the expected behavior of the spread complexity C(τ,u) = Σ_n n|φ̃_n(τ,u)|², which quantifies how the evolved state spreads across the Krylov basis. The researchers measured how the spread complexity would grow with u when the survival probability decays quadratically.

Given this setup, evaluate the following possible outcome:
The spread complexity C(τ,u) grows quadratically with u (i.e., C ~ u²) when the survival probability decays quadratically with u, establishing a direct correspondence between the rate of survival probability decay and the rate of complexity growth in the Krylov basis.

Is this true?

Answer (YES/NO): YES